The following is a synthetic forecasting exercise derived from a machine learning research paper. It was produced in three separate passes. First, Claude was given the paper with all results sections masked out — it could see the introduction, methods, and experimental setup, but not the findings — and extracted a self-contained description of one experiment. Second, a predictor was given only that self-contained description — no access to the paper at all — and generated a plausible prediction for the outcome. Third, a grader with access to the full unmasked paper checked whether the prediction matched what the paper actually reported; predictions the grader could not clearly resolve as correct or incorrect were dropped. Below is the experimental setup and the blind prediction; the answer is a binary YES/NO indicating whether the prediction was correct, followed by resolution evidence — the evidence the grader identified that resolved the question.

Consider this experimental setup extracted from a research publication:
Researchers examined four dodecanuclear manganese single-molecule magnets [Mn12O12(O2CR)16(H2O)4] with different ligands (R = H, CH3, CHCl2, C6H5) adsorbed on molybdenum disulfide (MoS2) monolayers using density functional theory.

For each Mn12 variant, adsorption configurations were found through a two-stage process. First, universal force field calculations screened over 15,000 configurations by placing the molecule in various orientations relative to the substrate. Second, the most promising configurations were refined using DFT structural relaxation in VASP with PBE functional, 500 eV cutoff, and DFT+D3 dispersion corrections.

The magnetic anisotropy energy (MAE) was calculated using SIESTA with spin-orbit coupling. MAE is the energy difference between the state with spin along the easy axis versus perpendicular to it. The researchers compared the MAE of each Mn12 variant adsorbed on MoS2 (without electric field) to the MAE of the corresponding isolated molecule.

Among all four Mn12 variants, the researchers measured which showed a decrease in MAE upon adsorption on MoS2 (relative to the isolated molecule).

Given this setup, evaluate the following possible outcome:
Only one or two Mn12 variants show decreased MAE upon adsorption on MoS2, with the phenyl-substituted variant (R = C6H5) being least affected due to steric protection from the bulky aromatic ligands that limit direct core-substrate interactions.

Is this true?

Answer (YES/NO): NO